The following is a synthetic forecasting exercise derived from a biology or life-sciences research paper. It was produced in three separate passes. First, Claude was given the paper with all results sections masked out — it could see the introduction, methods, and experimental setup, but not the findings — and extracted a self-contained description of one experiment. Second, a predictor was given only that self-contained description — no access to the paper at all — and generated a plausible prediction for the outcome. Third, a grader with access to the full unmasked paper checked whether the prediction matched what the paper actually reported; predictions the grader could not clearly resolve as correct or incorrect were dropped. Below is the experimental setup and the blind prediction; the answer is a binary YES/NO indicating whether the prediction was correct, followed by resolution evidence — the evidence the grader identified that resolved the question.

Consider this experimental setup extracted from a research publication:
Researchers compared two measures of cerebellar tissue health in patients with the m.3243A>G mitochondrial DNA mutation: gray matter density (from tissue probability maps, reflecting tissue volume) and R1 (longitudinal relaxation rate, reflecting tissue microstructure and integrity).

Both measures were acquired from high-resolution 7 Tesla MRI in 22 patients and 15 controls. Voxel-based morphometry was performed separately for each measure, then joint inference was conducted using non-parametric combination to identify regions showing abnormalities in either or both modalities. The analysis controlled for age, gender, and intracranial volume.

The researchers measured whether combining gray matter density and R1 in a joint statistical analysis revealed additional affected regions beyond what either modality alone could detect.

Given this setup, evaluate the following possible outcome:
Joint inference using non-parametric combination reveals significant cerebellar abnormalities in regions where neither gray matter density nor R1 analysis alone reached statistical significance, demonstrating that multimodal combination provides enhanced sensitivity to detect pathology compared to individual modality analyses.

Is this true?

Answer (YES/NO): NO